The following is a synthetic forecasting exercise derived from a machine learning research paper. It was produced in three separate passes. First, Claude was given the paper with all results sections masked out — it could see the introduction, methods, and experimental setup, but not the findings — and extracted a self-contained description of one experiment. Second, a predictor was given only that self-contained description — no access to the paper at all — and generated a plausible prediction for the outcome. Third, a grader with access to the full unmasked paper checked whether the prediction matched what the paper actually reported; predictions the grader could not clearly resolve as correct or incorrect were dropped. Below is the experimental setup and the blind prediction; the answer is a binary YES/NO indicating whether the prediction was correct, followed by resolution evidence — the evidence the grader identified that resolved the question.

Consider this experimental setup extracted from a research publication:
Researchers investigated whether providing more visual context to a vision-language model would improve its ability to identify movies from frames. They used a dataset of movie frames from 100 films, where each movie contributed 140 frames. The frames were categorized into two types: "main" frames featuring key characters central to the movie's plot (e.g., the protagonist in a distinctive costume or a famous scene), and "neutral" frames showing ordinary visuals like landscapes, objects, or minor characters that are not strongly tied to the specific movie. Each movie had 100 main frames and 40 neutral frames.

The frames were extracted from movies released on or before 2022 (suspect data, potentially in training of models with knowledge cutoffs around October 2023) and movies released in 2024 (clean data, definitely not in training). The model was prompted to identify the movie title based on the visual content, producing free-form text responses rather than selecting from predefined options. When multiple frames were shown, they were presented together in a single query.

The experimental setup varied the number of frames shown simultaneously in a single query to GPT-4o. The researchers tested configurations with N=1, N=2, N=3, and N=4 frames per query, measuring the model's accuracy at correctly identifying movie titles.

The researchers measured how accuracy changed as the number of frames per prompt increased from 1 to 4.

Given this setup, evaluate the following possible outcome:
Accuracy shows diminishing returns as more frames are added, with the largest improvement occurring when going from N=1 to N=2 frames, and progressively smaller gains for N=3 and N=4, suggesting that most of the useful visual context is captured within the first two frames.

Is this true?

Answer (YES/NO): NO